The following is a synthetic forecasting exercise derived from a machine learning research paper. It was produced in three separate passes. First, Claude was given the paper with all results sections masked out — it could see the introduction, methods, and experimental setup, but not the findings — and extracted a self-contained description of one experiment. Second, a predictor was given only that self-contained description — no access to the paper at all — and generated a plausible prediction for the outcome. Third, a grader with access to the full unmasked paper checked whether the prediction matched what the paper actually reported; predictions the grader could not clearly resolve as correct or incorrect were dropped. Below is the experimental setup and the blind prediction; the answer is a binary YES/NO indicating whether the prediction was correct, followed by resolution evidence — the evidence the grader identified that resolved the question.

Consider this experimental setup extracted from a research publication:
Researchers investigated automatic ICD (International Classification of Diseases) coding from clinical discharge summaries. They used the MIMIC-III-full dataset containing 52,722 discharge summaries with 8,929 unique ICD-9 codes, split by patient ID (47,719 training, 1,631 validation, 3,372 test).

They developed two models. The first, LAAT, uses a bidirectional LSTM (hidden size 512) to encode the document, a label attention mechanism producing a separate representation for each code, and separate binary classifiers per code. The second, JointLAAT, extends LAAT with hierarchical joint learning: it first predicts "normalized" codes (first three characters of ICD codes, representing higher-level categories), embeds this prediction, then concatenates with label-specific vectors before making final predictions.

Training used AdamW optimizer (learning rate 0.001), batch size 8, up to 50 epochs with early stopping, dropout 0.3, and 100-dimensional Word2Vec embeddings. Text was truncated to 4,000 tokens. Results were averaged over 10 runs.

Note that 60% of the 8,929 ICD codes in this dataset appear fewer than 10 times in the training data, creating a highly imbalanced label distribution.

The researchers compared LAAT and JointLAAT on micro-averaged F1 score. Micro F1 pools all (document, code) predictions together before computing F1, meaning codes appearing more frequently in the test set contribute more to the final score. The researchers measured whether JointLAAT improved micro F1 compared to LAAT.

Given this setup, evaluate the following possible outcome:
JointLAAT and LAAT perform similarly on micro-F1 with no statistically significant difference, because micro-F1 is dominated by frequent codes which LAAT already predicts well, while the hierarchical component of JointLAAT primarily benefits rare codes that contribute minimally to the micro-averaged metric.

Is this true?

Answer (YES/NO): YES